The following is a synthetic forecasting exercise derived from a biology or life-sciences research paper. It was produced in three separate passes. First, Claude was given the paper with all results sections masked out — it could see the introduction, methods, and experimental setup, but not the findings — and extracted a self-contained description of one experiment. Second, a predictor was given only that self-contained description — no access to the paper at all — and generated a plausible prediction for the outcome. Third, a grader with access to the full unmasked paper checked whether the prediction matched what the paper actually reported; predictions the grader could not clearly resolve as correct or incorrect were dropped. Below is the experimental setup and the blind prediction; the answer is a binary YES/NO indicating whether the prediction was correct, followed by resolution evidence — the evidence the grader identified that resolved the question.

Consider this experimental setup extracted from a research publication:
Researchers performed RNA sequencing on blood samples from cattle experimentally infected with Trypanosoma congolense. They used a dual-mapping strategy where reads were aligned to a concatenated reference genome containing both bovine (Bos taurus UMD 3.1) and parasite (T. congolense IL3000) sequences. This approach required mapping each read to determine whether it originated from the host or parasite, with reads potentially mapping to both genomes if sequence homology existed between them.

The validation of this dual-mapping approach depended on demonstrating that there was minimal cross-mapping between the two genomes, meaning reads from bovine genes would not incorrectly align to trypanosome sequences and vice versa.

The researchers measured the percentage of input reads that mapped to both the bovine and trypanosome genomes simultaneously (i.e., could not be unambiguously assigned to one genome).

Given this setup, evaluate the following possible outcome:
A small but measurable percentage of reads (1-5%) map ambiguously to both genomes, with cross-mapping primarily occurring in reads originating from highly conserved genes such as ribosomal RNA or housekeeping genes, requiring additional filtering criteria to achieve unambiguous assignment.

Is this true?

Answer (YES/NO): NO